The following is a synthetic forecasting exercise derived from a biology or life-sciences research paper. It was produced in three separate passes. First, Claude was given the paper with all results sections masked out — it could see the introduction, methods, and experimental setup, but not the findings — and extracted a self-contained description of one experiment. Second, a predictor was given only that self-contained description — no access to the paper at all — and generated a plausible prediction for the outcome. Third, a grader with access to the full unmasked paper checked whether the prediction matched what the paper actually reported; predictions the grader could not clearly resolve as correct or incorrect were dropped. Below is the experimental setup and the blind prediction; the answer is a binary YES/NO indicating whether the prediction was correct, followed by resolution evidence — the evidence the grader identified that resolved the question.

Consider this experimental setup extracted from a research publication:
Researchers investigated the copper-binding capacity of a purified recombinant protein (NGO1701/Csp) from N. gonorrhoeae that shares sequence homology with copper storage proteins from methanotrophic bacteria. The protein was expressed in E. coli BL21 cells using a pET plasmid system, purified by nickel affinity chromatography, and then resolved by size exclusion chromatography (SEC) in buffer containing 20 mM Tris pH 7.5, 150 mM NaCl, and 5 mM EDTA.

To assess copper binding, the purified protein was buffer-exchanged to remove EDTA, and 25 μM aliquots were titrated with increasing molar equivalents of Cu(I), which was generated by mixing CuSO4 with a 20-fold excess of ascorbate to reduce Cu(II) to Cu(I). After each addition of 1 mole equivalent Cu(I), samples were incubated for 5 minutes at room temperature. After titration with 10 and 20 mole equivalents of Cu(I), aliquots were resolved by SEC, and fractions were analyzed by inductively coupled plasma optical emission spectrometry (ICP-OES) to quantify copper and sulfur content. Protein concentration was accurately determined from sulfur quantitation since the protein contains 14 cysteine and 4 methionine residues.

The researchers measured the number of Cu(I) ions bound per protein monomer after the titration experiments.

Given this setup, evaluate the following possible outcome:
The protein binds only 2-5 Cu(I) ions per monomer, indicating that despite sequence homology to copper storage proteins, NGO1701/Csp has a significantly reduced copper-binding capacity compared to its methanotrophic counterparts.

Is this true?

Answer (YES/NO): NO